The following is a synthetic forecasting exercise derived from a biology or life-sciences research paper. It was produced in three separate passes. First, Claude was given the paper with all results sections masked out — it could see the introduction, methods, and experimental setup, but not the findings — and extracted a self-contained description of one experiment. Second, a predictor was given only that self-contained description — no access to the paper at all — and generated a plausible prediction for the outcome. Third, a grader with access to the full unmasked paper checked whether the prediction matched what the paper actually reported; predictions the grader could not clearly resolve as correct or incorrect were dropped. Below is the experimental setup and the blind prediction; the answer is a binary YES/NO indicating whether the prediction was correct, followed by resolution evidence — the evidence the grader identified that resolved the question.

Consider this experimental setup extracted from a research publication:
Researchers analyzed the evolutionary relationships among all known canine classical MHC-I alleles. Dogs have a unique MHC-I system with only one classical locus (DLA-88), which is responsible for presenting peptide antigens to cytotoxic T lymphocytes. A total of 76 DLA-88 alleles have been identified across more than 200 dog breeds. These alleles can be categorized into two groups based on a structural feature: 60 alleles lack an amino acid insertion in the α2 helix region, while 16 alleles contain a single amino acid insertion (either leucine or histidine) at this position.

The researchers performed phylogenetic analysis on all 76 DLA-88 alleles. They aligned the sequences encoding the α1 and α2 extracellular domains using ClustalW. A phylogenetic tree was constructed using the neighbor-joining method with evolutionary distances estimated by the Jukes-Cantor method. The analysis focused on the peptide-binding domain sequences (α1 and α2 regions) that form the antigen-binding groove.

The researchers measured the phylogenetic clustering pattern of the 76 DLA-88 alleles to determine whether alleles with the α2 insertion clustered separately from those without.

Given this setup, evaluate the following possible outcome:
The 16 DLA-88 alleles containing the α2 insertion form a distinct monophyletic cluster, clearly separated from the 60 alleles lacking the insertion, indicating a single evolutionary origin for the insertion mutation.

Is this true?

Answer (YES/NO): NO